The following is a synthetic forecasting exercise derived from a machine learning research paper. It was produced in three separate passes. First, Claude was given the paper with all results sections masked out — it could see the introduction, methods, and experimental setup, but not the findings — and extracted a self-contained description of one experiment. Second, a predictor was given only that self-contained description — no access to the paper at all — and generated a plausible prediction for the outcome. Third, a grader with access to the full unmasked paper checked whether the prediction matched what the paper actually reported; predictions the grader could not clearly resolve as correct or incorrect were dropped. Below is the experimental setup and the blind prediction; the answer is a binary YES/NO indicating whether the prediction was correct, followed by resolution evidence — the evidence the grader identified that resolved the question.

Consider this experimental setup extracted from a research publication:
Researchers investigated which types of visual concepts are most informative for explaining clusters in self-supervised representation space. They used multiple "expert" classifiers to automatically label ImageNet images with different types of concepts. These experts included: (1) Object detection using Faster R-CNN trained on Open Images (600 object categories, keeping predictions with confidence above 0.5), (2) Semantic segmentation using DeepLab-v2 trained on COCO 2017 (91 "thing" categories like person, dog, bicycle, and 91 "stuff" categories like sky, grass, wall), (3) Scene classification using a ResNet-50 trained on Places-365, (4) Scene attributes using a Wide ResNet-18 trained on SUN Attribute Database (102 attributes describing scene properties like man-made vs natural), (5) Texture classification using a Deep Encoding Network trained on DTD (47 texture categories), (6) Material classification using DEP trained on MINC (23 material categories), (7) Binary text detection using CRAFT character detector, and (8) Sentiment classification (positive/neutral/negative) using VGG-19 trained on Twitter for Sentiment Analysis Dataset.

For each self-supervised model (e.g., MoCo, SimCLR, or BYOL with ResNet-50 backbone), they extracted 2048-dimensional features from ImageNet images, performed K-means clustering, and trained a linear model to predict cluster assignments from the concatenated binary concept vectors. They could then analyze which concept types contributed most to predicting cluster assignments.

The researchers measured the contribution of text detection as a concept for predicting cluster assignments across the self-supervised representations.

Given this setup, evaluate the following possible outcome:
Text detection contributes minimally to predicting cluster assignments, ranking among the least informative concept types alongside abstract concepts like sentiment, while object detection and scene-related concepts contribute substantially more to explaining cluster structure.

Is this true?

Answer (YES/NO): YES